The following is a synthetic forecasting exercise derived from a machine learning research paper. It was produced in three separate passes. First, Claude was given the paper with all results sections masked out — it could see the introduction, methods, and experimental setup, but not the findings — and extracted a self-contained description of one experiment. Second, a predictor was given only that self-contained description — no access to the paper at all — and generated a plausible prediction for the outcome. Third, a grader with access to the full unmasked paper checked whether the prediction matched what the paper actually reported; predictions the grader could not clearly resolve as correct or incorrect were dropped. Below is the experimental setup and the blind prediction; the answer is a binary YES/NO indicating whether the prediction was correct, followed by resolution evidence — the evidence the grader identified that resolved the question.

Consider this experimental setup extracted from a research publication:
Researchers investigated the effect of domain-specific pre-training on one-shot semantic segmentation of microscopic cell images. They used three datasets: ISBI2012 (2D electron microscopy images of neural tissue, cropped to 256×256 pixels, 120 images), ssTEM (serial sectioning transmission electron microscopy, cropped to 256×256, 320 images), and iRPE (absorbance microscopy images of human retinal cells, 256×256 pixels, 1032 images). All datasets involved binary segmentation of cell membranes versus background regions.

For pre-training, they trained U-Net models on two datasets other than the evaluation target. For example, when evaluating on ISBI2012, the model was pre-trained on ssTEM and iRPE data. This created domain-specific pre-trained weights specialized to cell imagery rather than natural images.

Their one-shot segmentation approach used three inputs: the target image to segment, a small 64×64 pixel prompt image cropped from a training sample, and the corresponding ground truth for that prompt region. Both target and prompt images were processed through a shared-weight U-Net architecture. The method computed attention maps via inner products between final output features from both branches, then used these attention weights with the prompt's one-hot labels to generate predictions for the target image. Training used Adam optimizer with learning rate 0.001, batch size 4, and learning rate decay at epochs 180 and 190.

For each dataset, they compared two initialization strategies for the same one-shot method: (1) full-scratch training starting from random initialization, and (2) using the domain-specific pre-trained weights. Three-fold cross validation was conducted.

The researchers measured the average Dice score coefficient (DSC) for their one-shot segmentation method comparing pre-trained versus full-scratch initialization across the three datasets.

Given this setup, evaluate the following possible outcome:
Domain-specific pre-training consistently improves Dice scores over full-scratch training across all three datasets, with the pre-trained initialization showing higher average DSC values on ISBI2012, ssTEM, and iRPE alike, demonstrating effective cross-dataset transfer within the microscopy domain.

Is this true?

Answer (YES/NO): NO